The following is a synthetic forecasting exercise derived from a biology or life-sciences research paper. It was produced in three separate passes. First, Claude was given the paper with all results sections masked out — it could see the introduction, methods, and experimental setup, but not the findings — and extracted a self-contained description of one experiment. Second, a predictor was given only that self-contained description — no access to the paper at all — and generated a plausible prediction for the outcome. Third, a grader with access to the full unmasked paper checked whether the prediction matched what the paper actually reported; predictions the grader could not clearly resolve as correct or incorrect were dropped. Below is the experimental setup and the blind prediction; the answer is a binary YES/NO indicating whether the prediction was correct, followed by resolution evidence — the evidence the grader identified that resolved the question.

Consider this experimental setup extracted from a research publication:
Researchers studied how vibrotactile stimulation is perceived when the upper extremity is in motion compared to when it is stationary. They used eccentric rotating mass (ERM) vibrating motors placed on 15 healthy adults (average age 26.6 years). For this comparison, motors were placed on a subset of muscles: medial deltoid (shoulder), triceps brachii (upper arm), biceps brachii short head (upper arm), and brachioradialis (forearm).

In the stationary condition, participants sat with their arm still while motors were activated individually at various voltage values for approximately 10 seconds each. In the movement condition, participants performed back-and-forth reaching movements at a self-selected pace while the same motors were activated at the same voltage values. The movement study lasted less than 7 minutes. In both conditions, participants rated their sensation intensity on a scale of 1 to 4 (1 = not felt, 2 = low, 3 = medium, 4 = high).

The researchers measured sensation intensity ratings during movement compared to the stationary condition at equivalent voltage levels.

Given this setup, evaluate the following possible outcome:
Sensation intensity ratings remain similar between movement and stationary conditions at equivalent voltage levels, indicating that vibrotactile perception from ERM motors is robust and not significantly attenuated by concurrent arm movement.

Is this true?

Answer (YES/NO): NO